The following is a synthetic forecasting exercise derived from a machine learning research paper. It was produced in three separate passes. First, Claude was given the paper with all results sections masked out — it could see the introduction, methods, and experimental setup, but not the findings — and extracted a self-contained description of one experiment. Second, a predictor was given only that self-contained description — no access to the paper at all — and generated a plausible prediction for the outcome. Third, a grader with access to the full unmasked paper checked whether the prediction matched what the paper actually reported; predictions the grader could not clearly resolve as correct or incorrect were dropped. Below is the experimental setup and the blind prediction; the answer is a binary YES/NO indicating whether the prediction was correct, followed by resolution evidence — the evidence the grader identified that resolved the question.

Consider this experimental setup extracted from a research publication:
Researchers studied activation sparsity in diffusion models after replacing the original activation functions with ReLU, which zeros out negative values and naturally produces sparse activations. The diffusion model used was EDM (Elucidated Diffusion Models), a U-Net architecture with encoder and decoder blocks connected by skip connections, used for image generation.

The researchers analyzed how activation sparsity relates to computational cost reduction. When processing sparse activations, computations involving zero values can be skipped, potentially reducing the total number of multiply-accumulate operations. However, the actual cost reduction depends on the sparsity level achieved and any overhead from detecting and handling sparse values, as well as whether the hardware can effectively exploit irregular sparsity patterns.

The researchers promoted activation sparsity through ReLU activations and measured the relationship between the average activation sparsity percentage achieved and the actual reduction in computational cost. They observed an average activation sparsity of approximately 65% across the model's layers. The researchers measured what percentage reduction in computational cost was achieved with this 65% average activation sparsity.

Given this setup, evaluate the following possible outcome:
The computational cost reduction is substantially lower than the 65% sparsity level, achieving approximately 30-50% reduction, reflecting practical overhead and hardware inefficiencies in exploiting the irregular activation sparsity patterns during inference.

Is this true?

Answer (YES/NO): NO